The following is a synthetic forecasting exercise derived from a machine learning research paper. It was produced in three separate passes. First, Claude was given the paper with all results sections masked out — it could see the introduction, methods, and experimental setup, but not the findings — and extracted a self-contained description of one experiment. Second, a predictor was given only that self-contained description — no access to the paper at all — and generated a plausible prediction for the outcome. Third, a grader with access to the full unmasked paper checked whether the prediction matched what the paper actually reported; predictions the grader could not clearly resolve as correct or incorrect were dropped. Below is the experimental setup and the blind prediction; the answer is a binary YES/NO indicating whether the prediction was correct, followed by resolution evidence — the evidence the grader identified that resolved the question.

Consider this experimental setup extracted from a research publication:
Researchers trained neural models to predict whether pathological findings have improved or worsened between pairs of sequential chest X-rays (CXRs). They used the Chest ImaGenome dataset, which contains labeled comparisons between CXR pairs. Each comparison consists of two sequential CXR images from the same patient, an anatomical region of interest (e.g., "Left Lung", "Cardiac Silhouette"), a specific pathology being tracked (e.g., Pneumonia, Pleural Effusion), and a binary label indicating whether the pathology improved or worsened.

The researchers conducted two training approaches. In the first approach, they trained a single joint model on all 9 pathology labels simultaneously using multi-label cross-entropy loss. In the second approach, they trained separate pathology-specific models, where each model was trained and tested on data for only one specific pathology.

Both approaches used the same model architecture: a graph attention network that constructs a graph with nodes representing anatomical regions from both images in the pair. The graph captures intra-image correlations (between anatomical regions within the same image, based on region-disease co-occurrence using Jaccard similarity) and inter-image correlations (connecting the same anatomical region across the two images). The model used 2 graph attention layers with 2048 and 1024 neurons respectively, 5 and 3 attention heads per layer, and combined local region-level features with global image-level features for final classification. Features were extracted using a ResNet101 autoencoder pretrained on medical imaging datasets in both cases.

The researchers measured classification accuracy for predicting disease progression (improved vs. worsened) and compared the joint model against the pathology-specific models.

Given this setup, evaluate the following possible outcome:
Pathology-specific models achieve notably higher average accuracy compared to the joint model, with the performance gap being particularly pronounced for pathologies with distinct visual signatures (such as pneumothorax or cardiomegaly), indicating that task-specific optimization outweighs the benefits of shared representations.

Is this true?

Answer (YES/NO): NO